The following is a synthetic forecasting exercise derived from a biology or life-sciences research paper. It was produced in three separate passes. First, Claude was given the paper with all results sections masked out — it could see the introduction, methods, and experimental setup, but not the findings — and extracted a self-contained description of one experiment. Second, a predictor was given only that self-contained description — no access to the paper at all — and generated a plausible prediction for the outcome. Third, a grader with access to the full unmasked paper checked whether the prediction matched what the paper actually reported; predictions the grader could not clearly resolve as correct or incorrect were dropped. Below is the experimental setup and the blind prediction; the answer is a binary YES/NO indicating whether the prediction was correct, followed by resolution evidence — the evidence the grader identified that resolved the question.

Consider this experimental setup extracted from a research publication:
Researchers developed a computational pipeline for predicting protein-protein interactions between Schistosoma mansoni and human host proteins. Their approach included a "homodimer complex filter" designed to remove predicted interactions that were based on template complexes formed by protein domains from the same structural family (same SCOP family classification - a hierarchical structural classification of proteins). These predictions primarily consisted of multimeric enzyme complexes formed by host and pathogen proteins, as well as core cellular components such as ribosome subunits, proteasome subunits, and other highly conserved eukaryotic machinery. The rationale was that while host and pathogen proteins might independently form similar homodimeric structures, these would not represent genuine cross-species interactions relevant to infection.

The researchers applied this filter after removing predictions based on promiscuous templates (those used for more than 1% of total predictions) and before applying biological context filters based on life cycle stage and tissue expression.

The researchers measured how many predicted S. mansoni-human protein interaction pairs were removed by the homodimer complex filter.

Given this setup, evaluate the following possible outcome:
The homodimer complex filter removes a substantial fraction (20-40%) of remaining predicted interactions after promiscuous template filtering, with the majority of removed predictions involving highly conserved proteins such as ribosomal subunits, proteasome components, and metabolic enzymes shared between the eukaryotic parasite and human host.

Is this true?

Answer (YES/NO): NO